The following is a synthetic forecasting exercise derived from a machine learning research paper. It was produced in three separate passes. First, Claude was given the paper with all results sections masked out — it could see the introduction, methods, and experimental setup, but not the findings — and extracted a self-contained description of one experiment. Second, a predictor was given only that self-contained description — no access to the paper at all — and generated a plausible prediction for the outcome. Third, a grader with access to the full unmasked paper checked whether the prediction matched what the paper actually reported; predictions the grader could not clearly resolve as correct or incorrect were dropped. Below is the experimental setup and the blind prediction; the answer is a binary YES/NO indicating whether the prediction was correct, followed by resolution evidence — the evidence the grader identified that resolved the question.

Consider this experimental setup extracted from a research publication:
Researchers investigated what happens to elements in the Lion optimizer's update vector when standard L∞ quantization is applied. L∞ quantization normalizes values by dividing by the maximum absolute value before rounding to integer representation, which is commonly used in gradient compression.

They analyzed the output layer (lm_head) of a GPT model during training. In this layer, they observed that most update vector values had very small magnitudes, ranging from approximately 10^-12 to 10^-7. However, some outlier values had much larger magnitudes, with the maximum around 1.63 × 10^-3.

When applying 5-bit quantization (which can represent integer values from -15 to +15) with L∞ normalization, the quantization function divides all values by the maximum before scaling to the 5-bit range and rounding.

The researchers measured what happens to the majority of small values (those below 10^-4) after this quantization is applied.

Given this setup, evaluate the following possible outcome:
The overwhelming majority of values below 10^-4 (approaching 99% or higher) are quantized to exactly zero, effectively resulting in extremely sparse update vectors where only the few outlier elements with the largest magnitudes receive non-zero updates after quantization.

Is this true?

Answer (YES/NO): YES